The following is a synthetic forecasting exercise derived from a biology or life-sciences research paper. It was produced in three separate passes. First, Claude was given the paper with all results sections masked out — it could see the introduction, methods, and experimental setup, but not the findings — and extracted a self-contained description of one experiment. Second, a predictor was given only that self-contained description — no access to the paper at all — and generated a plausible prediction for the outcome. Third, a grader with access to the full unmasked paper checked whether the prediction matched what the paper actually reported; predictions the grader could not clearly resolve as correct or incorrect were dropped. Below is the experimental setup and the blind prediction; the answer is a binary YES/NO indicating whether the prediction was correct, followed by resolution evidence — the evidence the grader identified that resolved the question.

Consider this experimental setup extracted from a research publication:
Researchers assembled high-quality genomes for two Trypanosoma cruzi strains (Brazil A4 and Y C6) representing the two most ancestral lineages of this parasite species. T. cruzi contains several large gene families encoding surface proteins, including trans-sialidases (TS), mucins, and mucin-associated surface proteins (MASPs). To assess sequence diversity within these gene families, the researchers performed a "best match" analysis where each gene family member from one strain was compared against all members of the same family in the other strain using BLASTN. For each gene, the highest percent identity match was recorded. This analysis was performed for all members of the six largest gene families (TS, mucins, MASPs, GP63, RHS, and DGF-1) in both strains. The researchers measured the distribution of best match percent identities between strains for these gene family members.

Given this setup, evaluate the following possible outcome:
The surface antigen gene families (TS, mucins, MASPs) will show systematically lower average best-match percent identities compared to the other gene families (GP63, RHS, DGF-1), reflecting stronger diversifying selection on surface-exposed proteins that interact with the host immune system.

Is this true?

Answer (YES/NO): NO